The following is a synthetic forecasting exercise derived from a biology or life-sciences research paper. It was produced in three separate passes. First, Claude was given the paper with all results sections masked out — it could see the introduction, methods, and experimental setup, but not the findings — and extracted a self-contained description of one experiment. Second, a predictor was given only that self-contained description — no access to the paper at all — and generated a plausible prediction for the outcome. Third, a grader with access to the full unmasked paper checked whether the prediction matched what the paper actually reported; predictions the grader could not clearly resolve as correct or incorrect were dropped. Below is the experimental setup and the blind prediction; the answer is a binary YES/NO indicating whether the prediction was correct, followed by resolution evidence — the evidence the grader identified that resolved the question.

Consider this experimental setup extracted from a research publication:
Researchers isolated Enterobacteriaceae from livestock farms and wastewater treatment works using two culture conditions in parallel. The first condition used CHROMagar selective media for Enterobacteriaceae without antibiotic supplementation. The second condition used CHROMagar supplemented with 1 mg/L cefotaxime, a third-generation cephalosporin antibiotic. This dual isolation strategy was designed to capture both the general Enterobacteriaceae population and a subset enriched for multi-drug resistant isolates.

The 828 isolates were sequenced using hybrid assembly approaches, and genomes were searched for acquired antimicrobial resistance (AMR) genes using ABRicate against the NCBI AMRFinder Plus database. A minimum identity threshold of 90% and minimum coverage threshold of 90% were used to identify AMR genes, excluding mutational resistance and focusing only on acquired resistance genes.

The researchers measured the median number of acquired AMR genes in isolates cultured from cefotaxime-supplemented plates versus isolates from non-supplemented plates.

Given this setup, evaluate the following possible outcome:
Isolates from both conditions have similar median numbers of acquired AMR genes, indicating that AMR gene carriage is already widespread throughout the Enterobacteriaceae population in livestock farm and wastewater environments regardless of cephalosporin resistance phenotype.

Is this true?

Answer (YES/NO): NO